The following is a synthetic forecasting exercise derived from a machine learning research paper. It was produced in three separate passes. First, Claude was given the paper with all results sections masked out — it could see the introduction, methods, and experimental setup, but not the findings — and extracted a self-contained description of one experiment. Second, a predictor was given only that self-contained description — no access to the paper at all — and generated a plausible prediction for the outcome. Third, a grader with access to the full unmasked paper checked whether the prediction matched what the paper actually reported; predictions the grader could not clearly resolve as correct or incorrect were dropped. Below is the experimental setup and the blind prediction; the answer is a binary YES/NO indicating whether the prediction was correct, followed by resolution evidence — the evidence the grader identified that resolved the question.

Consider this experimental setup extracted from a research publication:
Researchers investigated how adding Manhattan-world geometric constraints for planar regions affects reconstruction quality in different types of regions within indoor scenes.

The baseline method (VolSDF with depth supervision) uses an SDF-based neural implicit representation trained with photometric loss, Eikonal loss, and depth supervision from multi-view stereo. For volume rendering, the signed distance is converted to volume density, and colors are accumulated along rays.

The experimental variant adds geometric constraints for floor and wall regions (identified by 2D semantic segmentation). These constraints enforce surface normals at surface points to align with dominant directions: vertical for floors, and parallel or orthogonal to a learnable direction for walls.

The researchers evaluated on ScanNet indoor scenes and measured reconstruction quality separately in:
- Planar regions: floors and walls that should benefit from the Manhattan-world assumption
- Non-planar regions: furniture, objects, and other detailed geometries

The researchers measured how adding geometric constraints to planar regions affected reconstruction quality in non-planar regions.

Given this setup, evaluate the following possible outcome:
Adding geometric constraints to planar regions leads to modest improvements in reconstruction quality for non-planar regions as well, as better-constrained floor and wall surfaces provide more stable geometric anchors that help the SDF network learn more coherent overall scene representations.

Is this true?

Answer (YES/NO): NO